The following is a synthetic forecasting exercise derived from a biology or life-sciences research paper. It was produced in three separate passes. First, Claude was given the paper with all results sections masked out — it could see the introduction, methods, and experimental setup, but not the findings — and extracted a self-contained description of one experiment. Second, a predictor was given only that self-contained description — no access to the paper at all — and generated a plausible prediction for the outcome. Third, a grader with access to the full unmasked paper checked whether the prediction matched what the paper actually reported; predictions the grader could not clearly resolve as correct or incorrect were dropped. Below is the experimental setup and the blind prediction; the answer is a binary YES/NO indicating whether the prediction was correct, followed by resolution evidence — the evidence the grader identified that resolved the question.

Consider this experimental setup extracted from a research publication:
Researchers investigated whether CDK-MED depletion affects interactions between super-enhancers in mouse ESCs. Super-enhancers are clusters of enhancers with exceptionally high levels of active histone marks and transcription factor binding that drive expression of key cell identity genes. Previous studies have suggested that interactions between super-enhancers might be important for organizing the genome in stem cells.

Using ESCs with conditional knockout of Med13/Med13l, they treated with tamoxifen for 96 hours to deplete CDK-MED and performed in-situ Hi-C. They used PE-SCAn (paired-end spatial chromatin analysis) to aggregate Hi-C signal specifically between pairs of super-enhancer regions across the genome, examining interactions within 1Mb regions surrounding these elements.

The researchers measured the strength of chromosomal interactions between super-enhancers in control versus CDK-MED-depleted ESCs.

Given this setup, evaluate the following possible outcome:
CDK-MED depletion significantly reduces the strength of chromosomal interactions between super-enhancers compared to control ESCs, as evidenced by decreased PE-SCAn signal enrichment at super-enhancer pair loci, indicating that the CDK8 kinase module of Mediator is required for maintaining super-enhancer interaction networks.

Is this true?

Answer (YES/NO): NO